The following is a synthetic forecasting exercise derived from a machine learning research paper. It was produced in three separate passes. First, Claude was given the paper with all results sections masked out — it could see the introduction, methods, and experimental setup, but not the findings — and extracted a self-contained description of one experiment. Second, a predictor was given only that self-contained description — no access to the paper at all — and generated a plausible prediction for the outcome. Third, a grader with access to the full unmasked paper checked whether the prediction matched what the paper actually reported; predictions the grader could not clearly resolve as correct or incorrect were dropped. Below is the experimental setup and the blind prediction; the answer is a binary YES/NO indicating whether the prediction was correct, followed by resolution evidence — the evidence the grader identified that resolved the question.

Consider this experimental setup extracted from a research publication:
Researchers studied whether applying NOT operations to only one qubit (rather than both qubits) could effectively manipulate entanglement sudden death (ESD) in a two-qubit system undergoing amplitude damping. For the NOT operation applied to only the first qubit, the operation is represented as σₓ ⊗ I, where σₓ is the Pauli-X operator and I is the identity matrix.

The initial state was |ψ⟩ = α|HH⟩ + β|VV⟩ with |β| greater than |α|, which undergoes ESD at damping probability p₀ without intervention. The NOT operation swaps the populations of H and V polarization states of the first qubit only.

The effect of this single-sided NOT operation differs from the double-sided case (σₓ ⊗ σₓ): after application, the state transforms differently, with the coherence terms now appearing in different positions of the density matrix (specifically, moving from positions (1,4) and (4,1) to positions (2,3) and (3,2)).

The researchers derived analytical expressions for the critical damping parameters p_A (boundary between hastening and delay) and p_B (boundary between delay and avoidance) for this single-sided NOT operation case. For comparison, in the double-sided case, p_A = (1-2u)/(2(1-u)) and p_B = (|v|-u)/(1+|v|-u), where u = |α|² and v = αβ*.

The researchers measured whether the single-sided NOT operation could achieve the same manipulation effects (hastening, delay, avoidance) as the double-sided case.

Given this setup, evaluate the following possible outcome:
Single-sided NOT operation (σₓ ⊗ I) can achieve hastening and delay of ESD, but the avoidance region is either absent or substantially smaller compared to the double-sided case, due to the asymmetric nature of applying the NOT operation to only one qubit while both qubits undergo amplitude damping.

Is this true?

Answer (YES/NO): NO